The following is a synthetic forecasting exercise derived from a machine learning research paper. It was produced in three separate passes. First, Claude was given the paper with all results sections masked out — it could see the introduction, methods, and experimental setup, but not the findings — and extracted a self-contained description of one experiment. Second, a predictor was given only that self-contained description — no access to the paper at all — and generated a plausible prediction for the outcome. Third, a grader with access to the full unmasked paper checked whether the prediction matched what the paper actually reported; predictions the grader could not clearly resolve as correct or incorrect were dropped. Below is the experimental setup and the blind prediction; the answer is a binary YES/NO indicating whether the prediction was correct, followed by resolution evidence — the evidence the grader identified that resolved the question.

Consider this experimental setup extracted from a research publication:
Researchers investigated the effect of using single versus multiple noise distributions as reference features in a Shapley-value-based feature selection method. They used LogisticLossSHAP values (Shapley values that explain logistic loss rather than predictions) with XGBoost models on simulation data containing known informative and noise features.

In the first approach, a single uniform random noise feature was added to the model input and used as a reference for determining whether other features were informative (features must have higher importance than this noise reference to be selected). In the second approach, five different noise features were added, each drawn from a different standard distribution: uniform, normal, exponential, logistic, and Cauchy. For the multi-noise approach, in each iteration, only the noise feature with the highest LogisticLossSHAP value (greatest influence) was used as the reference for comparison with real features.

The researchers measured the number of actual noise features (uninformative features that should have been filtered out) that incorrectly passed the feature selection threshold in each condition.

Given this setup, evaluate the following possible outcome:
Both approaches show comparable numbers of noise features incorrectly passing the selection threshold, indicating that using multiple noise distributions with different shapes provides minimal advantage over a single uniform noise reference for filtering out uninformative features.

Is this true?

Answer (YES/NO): NO